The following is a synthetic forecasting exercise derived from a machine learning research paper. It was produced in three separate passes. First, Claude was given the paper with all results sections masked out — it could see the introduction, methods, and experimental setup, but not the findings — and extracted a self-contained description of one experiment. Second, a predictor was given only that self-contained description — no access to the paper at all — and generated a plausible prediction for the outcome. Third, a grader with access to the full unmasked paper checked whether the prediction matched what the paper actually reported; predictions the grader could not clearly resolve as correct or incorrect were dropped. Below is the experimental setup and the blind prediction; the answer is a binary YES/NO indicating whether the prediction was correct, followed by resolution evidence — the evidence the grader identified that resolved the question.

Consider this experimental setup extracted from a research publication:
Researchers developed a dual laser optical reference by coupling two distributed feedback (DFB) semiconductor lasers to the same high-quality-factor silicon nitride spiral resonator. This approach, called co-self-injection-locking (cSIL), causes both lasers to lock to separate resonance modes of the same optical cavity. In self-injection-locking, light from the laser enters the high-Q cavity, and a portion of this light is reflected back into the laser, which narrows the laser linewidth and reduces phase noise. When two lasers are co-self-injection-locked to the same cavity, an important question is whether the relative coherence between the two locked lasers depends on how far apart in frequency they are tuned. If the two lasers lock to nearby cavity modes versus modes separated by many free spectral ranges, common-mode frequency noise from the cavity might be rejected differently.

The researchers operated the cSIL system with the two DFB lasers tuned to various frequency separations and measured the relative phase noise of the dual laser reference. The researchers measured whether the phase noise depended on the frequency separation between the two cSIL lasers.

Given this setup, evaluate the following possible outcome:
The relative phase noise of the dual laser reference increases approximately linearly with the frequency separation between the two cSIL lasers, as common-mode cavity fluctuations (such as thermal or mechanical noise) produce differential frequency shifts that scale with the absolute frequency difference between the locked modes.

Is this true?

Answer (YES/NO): NO